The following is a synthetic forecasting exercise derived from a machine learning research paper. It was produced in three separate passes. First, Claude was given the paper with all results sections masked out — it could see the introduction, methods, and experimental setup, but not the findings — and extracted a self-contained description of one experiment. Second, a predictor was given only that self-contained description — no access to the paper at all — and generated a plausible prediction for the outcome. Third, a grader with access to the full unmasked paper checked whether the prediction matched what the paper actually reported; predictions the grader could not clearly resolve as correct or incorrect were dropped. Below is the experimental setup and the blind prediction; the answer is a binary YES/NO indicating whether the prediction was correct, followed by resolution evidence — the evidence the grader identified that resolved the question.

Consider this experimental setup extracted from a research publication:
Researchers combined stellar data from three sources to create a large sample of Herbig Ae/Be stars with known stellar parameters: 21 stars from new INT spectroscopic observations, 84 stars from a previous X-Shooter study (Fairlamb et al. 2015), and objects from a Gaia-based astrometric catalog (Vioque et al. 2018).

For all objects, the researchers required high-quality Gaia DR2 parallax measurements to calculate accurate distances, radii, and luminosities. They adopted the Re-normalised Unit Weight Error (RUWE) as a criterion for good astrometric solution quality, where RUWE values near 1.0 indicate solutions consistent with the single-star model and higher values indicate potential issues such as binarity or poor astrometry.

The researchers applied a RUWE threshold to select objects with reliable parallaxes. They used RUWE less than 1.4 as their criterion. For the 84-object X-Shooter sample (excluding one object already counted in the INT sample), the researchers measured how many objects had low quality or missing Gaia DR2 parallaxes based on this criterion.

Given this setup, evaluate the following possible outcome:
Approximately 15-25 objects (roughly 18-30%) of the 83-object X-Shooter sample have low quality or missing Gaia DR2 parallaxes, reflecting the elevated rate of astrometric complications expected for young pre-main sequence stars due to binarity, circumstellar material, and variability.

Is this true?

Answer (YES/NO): YES